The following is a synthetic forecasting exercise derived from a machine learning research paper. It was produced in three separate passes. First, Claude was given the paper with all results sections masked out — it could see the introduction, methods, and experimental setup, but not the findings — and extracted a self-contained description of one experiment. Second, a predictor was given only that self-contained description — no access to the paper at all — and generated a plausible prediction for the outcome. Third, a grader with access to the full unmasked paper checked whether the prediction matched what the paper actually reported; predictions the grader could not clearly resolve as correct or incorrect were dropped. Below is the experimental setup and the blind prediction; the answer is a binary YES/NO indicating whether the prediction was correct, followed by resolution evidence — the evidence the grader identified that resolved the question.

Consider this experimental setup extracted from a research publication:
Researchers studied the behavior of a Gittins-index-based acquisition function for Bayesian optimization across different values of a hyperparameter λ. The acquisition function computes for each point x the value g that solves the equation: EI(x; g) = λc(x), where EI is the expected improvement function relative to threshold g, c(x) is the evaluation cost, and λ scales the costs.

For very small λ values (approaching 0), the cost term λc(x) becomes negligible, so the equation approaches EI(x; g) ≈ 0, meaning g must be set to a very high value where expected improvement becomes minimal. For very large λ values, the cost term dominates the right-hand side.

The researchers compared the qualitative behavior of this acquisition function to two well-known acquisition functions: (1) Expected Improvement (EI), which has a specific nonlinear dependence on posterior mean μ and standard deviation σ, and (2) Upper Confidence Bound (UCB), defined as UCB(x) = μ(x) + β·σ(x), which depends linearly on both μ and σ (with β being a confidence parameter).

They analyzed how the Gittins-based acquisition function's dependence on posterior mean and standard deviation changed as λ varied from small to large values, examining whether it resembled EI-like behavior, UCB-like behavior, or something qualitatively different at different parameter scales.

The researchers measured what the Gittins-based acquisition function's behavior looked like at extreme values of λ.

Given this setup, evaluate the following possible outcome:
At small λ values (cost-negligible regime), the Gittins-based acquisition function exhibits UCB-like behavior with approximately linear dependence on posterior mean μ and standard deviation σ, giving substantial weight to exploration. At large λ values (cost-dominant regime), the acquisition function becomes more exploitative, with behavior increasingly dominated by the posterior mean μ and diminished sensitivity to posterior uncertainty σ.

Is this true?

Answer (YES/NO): NO